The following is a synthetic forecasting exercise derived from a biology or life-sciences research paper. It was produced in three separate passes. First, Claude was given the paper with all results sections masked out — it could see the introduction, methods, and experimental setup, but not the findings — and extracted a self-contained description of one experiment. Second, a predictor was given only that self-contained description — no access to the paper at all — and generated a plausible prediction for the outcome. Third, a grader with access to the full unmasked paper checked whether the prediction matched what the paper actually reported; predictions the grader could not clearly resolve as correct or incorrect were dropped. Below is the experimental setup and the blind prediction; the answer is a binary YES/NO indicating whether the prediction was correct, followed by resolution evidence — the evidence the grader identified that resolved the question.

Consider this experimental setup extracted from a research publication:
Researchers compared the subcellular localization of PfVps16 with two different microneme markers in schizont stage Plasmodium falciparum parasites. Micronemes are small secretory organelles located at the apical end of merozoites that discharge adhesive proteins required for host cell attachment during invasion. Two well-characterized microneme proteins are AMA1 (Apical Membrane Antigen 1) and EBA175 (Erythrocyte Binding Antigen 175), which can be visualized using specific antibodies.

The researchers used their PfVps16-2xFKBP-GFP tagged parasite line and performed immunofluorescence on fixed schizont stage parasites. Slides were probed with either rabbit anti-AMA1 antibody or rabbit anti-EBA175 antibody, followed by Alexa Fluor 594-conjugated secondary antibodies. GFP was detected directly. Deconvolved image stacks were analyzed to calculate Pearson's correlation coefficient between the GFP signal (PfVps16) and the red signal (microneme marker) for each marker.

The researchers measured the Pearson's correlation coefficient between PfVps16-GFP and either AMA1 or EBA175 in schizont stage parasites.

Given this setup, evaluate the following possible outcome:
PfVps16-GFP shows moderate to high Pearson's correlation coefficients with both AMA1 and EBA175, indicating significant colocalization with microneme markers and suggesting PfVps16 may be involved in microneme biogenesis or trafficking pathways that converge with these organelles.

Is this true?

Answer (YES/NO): NO